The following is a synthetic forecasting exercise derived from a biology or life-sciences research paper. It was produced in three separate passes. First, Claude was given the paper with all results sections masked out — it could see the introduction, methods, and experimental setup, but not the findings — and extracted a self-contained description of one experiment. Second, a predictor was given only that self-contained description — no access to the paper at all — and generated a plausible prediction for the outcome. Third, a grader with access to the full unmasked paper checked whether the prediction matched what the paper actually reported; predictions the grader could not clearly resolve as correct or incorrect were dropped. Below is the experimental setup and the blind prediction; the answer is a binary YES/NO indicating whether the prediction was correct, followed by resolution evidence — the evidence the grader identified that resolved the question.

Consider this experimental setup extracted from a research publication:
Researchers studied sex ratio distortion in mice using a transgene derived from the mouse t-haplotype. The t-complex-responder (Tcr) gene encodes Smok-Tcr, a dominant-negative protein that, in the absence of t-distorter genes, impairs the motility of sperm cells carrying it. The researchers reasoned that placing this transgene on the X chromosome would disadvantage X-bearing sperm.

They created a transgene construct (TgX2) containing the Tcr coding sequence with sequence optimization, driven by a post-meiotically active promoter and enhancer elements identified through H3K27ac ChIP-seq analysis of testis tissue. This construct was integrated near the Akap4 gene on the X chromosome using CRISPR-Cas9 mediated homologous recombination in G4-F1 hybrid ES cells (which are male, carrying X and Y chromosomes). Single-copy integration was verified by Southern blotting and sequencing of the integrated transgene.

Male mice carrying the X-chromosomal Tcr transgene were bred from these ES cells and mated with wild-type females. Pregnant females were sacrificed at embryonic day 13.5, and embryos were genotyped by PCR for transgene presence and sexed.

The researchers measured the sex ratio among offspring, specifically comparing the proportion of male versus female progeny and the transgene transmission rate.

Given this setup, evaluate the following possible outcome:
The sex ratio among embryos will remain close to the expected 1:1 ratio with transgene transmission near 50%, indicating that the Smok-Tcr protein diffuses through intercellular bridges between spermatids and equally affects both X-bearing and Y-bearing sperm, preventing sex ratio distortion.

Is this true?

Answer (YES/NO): NO